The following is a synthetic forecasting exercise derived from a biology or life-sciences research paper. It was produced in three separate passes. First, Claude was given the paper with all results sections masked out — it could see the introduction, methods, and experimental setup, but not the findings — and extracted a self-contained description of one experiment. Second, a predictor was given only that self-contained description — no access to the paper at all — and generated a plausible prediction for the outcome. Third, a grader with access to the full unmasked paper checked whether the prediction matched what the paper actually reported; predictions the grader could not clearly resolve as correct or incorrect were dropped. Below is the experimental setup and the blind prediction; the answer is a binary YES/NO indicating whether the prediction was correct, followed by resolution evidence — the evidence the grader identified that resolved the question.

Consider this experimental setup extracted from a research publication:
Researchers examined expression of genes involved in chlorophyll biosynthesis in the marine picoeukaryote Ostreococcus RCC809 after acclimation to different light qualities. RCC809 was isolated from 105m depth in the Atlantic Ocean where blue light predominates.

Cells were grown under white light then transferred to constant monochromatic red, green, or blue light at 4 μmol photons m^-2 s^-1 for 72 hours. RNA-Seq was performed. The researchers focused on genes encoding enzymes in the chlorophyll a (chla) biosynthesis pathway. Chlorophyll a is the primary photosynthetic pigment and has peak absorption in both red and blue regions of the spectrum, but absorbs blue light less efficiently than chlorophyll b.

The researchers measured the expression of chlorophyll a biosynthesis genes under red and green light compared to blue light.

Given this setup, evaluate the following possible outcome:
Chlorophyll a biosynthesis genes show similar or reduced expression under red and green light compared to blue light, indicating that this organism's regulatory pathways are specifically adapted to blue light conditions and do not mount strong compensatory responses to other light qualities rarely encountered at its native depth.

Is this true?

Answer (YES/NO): NO